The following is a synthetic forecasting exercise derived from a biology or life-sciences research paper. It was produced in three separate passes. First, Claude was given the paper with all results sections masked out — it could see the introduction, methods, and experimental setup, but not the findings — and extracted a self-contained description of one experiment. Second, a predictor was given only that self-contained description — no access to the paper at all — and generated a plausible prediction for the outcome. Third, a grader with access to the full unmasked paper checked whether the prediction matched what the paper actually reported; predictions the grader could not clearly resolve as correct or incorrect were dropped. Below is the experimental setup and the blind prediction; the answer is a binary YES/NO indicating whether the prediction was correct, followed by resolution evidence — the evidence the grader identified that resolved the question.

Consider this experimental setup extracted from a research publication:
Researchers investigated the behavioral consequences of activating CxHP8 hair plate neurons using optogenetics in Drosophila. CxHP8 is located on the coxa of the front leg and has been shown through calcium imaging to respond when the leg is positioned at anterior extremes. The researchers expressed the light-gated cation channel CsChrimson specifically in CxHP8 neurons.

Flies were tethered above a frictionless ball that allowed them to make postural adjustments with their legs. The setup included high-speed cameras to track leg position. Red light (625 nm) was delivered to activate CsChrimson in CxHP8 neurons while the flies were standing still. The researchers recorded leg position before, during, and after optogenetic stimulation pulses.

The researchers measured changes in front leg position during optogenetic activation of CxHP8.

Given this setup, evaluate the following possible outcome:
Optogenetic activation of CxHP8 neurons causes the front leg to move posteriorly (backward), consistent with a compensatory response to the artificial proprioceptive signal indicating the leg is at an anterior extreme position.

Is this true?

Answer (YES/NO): YES